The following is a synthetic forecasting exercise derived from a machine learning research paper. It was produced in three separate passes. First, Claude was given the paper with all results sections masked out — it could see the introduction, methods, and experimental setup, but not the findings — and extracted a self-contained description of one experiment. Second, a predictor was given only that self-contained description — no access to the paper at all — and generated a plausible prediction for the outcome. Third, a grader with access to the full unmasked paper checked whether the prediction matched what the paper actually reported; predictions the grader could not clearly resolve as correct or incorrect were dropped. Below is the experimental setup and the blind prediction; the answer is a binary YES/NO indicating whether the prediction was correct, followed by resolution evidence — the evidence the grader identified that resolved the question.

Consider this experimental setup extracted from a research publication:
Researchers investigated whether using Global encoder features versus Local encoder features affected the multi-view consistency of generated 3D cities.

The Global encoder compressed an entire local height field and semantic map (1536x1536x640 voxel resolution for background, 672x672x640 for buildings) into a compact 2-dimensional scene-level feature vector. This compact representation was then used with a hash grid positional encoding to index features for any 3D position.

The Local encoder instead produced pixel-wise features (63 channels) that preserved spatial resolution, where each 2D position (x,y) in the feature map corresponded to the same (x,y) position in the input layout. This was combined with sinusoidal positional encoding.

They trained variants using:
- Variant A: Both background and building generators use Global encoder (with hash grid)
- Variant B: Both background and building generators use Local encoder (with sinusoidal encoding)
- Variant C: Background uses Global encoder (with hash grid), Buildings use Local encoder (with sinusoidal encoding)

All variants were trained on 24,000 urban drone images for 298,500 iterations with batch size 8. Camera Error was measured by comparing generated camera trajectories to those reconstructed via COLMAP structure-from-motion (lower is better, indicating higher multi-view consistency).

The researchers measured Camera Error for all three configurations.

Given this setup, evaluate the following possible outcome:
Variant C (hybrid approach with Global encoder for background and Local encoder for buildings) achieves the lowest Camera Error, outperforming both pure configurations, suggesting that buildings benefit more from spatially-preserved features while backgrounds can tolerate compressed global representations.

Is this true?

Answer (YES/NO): YES